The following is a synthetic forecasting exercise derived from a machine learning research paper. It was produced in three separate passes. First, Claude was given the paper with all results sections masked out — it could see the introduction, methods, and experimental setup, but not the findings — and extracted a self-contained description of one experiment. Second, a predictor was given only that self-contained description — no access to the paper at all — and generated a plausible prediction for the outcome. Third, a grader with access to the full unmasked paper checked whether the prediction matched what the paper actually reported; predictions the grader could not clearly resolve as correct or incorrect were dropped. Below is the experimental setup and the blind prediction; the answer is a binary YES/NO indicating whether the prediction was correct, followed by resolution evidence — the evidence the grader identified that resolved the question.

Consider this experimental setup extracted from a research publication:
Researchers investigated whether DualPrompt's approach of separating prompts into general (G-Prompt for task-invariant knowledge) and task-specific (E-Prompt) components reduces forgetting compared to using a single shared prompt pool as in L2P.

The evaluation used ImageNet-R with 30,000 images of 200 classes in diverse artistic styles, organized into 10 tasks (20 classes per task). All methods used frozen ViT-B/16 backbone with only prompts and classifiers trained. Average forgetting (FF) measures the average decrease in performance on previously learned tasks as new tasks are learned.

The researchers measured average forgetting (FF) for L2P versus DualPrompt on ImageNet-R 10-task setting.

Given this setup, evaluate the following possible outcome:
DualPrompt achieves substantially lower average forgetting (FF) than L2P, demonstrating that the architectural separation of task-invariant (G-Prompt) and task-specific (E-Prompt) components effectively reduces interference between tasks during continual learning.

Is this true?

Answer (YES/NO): NO